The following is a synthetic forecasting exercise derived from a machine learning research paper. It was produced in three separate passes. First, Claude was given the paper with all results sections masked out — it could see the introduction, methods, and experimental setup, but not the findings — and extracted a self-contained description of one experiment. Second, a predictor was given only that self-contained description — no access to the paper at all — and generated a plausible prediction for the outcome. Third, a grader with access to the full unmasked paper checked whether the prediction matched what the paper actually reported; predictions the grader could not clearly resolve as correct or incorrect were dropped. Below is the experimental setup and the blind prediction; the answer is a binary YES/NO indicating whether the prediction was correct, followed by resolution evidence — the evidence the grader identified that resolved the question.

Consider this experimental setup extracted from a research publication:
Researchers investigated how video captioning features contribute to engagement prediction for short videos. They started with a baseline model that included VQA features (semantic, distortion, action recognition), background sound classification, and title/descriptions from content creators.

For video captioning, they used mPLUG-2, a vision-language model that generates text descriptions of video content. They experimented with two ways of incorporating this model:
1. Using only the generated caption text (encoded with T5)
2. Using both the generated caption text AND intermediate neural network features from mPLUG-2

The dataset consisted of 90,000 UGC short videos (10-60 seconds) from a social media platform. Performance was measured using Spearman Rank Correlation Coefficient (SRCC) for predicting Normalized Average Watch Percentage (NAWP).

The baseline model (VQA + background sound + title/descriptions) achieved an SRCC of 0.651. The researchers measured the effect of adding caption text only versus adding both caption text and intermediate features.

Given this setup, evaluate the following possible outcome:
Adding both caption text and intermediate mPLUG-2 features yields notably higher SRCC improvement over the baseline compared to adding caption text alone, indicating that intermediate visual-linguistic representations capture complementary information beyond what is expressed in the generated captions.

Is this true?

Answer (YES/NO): YES